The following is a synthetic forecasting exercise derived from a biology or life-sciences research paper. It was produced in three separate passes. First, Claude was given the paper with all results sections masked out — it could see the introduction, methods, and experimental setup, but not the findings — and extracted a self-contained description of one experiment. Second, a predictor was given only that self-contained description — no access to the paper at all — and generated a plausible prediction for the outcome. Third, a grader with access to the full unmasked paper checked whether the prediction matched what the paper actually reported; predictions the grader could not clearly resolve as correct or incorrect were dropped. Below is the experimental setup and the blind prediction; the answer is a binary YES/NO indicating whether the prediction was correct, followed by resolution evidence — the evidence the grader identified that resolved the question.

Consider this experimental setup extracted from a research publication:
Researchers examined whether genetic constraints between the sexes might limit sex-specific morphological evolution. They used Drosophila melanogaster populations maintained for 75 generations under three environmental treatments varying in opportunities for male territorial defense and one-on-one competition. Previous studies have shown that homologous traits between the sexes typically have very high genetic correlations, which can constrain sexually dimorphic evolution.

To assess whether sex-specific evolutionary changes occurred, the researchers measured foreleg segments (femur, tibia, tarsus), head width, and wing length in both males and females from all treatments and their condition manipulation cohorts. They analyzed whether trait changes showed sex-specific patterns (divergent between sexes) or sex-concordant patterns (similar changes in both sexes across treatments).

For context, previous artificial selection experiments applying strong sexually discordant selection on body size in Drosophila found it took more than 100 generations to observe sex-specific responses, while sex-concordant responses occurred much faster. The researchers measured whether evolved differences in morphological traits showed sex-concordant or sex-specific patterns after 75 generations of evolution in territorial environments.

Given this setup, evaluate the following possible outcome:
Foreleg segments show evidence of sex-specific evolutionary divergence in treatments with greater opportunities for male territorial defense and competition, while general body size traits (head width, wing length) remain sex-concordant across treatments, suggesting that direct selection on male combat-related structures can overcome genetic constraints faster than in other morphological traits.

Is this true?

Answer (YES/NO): NO